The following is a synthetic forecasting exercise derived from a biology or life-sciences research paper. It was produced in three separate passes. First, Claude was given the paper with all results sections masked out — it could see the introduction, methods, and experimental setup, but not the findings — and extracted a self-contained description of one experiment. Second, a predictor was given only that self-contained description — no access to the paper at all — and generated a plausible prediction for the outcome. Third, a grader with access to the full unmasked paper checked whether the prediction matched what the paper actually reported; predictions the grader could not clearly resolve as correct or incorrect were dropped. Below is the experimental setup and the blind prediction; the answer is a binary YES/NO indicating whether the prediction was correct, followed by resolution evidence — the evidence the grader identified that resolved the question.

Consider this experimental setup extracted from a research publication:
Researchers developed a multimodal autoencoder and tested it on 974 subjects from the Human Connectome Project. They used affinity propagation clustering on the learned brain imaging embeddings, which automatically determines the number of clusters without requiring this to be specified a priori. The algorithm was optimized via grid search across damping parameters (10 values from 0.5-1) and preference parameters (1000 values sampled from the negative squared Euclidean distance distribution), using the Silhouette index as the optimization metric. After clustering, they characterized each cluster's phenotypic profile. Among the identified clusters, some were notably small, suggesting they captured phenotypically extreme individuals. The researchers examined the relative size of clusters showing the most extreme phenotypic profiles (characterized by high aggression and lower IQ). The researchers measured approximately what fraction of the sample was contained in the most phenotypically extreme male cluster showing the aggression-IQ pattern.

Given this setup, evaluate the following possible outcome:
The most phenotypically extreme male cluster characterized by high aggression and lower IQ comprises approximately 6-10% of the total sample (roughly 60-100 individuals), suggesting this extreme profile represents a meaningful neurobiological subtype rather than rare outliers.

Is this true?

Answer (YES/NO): NO